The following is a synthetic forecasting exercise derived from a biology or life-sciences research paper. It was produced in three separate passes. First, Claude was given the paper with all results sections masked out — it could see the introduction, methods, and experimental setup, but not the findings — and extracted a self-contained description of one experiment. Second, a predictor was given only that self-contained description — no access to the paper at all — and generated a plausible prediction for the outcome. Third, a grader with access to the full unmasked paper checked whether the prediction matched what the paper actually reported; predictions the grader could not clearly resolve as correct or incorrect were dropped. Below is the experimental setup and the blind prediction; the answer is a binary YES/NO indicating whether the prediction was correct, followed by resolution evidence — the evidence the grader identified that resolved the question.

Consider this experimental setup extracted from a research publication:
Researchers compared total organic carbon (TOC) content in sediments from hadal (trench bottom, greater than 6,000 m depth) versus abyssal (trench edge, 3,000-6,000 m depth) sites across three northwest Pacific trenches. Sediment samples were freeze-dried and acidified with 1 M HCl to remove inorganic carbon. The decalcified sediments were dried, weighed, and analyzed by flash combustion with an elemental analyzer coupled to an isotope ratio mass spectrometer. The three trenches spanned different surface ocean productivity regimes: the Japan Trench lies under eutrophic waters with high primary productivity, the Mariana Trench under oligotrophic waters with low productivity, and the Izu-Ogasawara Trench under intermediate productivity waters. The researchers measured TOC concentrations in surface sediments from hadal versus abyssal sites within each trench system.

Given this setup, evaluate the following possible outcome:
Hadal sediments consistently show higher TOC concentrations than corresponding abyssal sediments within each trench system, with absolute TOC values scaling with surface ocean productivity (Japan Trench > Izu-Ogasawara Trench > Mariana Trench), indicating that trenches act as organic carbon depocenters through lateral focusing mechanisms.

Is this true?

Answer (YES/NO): NO